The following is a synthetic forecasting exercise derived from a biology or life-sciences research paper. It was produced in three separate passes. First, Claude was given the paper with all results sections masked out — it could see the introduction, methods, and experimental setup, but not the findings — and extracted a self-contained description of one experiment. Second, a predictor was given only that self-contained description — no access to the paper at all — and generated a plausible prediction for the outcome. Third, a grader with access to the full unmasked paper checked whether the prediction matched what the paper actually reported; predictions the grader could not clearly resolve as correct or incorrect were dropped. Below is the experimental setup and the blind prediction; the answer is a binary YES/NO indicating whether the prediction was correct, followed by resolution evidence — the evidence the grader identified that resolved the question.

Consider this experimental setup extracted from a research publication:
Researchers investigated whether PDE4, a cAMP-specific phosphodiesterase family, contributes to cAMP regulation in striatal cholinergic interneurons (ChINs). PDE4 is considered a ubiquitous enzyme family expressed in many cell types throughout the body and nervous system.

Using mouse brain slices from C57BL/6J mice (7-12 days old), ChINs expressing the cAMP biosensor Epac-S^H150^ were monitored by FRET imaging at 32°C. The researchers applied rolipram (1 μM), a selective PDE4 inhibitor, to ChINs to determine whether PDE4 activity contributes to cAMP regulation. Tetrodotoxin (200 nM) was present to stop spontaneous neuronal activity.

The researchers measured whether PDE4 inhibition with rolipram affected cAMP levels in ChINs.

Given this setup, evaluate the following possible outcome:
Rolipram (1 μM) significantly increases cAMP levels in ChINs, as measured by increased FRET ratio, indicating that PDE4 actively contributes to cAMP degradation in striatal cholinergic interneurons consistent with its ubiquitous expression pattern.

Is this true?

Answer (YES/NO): NO